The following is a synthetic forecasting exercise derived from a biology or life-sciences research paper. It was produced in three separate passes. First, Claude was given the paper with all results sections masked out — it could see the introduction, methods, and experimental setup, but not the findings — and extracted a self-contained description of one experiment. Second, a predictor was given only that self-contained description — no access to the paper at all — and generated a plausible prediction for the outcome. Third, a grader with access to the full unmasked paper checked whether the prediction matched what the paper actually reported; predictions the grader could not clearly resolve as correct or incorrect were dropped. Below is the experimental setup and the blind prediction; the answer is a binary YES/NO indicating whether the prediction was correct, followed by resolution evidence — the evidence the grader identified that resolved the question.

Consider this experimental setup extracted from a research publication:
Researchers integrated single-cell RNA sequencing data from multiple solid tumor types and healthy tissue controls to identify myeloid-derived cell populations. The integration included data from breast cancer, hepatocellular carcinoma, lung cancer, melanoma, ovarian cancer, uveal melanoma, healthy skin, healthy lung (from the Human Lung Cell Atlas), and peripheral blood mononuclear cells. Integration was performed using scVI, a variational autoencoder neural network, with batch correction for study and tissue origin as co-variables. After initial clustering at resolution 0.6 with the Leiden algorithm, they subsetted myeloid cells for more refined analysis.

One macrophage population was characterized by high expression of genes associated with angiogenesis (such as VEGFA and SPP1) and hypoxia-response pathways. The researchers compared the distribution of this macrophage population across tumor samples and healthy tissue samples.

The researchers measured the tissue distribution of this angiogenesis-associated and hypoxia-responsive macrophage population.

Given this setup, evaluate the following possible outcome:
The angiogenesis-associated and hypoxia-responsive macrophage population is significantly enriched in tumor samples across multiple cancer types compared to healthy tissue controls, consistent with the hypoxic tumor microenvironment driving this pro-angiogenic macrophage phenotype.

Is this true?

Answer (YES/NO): YES